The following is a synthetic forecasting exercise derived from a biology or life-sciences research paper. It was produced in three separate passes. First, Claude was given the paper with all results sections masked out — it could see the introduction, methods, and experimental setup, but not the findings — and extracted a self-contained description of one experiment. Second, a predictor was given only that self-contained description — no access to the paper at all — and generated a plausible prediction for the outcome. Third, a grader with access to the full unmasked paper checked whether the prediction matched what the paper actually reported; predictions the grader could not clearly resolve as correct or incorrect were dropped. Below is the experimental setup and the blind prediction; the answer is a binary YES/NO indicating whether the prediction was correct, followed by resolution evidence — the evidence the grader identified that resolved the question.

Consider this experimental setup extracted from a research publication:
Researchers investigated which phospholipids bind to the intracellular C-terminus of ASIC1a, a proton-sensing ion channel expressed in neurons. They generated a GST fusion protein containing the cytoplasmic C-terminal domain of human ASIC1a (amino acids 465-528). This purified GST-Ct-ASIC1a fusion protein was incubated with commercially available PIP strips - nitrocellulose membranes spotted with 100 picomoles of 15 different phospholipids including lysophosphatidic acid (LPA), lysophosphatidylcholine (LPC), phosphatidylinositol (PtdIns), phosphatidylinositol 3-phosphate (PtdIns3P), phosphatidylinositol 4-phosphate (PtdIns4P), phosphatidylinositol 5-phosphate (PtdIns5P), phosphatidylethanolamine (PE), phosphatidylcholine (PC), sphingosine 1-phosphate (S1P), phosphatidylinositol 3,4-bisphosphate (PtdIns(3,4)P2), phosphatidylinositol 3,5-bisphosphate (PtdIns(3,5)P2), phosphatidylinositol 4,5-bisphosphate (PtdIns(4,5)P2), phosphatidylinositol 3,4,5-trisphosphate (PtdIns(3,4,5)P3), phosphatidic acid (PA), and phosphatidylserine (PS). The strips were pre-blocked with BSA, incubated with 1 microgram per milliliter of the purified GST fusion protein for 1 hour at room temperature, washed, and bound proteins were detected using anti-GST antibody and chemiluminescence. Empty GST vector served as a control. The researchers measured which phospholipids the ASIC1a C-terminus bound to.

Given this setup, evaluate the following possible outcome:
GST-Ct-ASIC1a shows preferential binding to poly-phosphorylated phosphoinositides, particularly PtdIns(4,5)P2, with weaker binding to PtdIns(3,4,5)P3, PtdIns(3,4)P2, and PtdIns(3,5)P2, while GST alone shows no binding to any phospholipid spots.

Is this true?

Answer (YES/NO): NO